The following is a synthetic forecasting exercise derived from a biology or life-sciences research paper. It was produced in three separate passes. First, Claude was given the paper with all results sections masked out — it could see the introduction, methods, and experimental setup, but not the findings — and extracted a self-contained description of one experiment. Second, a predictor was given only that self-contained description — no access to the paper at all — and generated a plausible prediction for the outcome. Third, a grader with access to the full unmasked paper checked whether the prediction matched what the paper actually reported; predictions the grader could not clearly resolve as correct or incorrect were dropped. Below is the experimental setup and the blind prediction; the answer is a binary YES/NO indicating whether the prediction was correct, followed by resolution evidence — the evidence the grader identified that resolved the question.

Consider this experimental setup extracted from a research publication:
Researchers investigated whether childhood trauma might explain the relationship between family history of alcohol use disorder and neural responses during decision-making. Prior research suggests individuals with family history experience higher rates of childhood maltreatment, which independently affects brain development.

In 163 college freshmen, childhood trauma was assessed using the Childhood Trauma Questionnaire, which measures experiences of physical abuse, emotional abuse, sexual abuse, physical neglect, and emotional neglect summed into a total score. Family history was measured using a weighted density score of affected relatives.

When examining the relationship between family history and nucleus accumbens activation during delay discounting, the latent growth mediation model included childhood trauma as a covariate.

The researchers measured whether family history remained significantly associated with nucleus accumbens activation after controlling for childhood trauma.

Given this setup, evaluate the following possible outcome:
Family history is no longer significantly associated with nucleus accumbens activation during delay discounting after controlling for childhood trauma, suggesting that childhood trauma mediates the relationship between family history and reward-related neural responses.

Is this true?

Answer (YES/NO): NO